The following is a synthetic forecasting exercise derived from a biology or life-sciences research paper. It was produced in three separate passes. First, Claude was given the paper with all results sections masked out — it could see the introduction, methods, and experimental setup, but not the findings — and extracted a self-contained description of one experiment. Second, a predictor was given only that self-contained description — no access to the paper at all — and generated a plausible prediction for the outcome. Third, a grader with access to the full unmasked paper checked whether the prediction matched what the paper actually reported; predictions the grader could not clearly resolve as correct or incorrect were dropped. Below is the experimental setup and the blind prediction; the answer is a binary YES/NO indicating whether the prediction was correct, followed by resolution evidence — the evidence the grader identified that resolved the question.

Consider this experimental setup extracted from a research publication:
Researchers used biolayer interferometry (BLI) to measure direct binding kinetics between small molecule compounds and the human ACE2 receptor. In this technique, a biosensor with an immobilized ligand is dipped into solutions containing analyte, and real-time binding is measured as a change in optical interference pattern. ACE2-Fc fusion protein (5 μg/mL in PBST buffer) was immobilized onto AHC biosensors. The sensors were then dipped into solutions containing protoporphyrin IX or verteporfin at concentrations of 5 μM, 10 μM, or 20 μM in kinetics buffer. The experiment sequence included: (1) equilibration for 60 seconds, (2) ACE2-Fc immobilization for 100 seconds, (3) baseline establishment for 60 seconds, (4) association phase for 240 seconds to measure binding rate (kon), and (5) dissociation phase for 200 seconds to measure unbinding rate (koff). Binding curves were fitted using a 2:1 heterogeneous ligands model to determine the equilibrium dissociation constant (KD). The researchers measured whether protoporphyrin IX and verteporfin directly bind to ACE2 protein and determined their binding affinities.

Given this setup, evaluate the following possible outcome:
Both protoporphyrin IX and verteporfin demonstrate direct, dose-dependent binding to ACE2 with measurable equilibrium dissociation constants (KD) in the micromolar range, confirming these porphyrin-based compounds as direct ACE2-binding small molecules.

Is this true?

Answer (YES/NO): YES